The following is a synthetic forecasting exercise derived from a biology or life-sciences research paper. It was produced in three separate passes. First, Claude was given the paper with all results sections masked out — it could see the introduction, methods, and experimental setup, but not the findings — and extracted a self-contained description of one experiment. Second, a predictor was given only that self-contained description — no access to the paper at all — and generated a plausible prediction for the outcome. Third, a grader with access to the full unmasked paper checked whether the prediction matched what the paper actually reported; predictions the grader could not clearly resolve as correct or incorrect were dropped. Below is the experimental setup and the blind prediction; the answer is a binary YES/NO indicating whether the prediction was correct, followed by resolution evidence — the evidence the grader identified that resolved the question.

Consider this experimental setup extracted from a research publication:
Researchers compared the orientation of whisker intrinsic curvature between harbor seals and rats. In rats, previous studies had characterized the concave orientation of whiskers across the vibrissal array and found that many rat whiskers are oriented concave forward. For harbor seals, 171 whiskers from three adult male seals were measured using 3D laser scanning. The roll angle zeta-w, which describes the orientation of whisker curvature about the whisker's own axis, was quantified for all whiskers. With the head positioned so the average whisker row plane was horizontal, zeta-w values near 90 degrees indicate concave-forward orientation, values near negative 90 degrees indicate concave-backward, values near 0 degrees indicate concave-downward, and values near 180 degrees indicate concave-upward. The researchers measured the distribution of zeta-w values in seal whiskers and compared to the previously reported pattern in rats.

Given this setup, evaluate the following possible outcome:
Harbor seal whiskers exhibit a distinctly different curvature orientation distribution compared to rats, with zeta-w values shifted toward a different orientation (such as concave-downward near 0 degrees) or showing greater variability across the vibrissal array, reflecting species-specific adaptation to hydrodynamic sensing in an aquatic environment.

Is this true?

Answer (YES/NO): YES